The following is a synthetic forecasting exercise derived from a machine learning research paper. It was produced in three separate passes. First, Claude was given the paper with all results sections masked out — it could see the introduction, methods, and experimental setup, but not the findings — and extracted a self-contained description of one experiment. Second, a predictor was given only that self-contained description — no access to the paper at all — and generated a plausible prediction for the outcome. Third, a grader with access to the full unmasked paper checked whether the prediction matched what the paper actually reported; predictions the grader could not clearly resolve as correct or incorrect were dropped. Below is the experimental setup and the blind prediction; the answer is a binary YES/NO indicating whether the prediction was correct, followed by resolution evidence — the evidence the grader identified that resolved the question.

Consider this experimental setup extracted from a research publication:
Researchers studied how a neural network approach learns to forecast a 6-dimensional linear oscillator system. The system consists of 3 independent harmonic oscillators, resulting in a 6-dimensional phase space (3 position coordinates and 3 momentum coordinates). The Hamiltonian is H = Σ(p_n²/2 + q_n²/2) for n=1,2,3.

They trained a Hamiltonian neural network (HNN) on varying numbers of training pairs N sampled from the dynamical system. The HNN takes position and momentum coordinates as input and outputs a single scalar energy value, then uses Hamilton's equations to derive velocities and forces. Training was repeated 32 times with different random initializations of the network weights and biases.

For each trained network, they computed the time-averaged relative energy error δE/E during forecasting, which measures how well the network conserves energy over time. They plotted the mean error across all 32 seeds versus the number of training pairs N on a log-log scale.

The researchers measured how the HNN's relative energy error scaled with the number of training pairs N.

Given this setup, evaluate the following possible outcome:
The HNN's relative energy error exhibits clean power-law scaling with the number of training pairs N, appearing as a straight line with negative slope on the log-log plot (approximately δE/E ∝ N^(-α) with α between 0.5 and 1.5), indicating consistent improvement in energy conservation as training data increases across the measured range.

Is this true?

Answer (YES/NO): NO